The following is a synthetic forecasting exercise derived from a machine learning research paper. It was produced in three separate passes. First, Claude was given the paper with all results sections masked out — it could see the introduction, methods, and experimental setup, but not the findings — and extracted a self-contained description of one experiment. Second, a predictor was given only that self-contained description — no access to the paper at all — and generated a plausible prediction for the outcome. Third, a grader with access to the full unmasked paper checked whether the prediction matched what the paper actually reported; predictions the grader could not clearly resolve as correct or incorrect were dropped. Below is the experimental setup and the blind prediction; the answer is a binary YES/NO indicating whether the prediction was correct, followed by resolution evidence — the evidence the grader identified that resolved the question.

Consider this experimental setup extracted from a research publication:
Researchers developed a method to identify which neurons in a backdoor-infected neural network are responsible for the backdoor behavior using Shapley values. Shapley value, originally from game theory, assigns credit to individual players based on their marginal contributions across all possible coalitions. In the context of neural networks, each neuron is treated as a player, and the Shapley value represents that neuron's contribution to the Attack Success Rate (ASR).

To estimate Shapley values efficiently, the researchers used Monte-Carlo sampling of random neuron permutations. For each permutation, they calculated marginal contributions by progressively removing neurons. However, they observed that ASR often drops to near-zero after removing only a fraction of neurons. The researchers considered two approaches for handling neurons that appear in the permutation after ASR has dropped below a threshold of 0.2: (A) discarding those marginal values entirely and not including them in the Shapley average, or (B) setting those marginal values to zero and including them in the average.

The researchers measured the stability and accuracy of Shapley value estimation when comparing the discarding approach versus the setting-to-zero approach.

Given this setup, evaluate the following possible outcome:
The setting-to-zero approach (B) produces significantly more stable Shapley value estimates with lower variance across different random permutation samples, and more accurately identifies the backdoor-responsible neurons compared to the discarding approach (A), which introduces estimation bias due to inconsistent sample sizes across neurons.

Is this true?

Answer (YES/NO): NO